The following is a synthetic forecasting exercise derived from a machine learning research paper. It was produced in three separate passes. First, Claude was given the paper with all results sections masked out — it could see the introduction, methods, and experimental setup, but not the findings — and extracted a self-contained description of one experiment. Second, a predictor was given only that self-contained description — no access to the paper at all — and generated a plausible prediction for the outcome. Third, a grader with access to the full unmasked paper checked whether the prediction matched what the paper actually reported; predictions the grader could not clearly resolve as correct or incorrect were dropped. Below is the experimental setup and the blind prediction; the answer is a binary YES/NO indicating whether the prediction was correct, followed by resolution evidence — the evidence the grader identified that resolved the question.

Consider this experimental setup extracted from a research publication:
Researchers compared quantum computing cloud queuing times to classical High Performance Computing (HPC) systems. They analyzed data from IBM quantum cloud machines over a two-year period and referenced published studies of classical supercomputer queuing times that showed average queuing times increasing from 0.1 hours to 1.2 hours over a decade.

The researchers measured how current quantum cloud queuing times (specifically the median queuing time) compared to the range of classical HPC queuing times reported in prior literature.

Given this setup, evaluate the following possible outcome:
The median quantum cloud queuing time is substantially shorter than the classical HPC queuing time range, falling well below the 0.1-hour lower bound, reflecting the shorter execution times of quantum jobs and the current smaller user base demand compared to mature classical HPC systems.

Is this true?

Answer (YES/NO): NO